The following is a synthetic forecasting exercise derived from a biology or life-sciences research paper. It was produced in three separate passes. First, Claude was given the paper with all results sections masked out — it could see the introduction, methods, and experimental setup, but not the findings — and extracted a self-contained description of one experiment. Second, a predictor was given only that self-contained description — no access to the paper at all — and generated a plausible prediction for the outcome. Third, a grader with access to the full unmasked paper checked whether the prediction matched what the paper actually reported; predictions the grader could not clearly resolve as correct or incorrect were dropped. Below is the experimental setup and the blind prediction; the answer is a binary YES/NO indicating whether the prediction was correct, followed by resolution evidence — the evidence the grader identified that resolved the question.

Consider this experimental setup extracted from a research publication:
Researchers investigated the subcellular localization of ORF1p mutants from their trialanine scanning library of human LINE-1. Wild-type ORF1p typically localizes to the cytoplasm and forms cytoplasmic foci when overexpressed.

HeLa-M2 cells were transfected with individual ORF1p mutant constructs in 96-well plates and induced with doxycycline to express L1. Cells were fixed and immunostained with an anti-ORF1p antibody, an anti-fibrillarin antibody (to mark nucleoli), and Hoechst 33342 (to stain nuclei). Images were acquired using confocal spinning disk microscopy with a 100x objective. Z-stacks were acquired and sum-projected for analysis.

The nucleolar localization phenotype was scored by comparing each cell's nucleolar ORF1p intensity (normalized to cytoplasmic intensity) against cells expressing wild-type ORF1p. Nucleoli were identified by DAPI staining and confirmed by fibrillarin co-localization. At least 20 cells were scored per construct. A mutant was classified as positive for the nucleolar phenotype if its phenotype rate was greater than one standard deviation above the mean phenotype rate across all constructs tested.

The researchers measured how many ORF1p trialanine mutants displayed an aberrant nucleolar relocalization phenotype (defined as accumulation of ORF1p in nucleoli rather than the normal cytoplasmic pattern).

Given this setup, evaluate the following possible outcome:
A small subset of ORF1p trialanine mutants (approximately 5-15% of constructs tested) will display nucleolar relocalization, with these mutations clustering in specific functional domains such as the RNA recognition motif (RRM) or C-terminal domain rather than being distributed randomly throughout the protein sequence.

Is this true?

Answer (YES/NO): NO